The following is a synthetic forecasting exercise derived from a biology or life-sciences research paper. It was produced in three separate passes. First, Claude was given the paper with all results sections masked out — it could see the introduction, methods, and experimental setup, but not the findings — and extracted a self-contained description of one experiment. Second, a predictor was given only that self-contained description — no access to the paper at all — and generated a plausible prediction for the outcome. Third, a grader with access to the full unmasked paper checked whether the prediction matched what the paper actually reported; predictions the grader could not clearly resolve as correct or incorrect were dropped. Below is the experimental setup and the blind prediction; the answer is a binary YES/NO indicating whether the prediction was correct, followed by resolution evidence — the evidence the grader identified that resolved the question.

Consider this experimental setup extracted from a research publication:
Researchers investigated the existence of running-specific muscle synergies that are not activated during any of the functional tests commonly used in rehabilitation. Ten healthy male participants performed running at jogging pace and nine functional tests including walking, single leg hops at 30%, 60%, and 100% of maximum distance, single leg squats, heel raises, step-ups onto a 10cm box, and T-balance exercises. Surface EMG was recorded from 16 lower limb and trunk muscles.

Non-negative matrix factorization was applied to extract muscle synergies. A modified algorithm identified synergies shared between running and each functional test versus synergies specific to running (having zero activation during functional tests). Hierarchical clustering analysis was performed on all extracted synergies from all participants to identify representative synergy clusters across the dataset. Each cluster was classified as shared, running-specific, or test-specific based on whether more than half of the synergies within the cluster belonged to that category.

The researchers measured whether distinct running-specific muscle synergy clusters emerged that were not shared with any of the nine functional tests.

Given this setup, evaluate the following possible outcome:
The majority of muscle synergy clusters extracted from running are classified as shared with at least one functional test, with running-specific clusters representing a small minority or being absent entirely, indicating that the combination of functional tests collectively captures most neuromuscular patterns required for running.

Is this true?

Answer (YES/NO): YES